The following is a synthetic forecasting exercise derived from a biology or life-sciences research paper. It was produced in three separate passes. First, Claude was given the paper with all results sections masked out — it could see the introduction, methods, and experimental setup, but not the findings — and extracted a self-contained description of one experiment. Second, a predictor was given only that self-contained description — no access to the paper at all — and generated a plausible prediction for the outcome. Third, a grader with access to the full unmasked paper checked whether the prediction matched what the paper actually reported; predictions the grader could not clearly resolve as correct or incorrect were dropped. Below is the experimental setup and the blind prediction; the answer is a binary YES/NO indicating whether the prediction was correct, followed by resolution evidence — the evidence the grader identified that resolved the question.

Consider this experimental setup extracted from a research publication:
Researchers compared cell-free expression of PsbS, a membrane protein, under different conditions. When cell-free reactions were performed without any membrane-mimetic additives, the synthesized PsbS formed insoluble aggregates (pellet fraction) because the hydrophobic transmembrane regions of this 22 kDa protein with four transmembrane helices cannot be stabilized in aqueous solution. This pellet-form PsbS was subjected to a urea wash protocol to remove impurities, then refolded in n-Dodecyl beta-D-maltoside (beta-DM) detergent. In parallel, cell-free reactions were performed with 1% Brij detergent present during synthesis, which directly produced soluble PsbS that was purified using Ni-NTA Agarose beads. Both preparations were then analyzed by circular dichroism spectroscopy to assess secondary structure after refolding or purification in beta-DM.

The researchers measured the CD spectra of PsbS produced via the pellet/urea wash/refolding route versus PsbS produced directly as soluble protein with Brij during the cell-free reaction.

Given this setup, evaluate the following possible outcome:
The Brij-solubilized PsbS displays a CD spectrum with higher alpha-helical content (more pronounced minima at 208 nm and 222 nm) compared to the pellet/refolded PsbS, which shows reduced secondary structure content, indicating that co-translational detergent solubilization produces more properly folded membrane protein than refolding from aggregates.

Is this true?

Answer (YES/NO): NO